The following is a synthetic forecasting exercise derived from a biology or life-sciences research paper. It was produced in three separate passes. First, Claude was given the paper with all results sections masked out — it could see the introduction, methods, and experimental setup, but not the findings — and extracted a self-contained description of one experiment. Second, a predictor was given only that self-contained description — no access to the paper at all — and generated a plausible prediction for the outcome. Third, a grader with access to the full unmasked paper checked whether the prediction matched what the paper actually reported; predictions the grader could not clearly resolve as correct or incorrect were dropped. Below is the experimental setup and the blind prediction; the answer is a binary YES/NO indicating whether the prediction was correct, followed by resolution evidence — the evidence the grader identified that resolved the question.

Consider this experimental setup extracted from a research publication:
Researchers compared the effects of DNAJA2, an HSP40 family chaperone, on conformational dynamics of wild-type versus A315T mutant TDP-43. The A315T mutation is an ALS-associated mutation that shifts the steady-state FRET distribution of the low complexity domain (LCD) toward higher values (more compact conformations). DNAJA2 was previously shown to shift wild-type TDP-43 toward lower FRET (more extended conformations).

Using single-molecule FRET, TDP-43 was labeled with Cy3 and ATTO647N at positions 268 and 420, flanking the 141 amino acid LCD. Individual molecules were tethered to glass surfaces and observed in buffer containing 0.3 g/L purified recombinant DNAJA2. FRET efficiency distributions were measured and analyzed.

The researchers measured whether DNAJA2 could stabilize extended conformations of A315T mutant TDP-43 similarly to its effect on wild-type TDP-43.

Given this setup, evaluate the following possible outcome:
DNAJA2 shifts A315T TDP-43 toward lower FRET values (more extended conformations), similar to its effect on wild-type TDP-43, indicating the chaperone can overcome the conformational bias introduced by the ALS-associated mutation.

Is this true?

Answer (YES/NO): YES